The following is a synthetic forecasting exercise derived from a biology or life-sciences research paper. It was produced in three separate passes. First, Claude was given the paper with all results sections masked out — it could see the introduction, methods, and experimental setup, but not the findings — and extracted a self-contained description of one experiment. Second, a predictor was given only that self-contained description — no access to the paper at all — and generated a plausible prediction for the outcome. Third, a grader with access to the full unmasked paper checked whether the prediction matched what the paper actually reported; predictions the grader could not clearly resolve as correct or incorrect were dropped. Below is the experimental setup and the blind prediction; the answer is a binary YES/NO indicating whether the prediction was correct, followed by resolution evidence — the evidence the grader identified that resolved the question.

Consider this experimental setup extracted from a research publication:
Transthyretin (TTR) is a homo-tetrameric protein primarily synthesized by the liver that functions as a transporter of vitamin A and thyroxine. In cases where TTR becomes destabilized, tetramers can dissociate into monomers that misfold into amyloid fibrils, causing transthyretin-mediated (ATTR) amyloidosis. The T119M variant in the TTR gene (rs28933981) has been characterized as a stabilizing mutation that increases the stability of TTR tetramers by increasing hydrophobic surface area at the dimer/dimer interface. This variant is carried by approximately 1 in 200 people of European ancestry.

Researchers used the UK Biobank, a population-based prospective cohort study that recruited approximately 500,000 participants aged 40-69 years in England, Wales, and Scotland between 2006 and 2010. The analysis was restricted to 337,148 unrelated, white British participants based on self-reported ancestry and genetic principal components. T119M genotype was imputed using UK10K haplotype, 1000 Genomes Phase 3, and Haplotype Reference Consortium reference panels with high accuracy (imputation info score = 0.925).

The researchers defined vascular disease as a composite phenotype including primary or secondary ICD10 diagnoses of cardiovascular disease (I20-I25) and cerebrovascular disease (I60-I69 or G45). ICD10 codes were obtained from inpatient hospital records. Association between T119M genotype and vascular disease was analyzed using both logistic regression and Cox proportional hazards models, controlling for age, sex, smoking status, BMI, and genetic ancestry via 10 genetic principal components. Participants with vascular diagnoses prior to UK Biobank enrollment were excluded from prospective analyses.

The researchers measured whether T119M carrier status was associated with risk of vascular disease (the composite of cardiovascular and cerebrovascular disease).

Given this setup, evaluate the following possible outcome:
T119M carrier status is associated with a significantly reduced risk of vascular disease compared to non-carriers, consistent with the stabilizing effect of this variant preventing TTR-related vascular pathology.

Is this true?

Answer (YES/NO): NO